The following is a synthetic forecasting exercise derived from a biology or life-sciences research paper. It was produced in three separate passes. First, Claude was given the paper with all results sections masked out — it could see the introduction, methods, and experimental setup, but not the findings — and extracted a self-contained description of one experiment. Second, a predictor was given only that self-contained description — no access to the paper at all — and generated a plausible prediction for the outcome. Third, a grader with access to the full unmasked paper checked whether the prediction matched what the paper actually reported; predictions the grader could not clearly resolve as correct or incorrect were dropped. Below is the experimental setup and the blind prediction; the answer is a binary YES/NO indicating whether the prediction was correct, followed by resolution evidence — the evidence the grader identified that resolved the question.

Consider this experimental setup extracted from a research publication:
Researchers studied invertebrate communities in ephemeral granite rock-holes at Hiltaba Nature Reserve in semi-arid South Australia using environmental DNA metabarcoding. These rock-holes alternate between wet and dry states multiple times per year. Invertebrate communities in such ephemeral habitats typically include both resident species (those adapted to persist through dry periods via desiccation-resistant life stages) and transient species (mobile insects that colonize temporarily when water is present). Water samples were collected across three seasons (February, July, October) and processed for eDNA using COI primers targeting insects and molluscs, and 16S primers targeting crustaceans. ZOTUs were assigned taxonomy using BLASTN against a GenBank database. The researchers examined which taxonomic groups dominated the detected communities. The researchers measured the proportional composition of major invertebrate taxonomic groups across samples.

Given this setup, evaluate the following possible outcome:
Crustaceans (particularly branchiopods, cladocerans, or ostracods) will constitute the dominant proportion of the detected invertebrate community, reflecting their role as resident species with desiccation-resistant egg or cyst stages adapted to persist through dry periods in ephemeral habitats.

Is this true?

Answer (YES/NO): YES